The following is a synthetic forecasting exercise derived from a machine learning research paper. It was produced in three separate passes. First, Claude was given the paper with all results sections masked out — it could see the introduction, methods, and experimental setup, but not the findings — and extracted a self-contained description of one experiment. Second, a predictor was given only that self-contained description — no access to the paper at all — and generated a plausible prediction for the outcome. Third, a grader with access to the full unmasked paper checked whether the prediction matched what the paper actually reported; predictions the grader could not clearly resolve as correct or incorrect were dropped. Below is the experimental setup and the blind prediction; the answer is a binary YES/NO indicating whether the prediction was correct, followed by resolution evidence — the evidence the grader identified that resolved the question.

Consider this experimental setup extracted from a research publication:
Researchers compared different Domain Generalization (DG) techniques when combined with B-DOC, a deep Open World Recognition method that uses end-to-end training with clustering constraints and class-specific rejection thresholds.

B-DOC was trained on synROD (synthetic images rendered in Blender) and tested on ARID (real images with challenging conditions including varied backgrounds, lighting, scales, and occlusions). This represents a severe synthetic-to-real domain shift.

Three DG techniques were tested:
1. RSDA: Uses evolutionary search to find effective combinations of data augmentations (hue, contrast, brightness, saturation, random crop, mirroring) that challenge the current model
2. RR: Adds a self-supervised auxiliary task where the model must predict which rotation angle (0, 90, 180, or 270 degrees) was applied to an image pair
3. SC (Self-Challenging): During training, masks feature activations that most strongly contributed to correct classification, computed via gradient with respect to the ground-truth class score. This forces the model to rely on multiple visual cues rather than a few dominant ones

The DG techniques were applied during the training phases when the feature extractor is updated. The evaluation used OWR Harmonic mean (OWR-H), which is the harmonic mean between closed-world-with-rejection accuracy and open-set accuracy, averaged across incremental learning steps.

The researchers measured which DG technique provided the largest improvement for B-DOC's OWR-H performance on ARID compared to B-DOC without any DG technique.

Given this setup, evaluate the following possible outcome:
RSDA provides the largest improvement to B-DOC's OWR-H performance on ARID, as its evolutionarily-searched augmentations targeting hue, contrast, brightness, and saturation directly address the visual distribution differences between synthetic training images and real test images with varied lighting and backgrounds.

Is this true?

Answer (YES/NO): NO